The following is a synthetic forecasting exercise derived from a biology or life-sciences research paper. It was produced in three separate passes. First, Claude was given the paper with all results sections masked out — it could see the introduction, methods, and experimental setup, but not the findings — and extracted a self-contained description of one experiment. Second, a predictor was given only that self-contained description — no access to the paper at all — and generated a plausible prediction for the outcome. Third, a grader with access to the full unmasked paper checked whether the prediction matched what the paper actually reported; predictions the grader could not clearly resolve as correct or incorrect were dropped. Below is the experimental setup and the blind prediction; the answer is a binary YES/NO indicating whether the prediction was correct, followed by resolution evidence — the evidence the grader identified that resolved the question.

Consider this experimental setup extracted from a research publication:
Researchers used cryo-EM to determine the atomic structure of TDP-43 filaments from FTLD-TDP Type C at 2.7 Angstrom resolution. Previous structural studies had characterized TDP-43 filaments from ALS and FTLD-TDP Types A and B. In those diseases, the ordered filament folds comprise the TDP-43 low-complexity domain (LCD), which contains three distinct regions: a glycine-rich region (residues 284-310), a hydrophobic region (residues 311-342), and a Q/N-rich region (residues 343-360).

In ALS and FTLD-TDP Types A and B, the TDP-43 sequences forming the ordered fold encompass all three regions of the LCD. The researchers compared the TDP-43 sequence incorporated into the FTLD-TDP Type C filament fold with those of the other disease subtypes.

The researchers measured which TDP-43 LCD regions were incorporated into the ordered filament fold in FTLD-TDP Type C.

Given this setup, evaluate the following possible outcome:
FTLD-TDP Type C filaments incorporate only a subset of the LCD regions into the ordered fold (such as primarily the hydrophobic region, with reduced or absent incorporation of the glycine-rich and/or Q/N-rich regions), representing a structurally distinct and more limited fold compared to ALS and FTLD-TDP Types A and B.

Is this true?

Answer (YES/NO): NO